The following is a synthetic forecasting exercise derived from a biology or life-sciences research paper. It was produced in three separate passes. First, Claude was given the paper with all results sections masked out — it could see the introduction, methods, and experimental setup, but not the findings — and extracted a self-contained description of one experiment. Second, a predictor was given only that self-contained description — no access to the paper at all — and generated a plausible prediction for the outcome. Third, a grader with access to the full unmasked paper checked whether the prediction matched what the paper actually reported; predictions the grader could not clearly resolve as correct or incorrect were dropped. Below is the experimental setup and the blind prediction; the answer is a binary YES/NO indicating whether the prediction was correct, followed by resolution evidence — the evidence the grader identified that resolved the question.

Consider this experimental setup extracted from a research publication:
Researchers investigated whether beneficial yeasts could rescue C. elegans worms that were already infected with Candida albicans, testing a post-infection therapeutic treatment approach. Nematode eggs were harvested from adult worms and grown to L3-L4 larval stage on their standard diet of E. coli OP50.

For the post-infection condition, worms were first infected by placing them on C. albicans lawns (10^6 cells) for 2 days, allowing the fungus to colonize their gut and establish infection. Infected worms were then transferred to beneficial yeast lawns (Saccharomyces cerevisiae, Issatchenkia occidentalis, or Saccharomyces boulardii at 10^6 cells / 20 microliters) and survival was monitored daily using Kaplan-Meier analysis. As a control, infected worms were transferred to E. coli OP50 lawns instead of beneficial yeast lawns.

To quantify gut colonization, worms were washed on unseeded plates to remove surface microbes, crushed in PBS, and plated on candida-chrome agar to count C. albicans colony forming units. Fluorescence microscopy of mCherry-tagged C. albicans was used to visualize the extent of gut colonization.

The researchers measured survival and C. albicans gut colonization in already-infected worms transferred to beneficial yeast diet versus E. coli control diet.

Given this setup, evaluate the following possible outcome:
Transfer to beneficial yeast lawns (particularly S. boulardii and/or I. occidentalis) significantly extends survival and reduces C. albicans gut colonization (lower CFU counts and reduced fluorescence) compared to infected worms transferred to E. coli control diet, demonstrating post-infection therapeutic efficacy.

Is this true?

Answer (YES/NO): YES